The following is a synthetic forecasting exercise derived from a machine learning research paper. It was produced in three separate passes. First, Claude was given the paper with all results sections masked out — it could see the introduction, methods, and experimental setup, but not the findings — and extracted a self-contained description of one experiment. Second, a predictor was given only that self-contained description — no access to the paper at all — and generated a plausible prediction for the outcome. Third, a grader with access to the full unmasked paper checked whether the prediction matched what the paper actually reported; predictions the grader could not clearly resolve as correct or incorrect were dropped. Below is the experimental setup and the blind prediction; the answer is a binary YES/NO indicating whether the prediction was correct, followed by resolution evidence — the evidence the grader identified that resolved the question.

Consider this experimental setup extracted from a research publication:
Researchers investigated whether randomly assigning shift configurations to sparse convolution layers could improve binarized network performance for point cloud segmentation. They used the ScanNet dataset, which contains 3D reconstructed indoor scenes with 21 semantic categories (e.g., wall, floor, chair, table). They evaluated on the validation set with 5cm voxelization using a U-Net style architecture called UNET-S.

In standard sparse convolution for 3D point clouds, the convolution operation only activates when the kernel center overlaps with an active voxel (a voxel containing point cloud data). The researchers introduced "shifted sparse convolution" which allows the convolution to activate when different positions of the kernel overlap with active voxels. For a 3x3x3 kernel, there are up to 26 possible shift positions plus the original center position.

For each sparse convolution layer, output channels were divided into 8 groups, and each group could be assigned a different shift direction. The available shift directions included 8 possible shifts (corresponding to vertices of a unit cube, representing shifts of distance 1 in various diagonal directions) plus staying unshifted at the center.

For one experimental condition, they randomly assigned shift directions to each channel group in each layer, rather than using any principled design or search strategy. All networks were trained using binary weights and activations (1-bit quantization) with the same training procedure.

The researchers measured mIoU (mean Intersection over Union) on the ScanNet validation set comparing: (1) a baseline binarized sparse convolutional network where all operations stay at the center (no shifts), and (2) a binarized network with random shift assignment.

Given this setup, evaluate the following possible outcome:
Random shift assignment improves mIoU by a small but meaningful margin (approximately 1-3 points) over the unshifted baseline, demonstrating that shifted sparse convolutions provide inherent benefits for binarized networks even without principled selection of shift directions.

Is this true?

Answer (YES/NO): NO